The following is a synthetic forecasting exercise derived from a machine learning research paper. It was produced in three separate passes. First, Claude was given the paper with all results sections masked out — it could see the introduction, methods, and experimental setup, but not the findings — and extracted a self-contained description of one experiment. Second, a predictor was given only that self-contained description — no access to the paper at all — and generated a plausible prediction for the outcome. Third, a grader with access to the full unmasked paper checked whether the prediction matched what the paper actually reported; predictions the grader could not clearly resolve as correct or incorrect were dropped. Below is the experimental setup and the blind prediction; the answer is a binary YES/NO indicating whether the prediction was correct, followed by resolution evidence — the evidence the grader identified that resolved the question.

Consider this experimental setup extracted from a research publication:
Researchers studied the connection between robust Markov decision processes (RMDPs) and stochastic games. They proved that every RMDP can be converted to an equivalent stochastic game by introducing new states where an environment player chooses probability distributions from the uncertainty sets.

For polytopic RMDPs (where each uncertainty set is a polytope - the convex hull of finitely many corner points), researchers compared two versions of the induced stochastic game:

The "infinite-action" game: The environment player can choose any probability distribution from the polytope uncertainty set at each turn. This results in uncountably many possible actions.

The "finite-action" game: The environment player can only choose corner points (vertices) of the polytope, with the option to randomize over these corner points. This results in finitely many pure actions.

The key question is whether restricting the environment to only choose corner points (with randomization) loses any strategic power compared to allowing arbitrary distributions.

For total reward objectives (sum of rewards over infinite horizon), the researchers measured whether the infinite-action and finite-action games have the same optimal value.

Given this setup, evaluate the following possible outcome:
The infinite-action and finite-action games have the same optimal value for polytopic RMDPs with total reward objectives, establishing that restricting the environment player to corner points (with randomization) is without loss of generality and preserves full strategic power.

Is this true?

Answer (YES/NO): YES